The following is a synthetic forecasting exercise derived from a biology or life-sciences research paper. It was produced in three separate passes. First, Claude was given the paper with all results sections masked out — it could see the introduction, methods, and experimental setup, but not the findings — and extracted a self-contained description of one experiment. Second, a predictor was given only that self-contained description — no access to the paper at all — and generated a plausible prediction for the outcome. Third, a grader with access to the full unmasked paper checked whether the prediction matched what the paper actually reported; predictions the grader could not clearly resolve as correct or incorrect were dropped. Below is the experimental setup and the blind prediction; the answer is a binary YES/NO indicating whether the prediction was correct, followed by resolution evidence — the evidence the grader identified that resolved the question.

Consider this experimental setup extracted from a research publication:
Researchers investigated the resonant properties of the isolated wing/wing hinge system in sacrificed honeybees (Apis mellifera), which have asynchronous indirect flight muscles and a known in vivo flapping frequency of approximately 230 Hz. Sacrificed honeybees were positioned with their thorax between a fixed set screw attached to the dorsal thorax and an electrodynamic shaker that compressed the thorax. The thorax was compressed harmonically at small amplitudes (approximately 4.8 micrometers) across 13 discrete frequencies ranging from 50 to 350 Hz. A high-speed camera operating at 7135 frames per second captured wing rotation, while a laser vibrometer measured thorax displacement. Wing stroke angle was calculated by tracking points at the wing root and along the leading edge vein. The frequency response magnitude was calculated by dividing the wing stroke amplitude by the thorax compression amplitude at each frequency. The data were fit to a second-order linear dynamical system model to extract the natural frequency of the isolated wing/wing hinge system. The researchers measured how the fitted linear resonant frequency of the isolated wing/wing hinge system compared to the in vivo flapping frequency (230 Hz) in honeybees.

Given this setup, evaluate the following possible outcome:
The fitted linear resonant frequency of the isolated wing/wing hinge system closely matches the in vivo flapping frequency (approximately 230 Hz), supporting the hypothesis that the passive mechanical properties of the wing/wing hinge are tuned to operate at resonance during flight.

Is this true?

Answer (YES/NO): NO